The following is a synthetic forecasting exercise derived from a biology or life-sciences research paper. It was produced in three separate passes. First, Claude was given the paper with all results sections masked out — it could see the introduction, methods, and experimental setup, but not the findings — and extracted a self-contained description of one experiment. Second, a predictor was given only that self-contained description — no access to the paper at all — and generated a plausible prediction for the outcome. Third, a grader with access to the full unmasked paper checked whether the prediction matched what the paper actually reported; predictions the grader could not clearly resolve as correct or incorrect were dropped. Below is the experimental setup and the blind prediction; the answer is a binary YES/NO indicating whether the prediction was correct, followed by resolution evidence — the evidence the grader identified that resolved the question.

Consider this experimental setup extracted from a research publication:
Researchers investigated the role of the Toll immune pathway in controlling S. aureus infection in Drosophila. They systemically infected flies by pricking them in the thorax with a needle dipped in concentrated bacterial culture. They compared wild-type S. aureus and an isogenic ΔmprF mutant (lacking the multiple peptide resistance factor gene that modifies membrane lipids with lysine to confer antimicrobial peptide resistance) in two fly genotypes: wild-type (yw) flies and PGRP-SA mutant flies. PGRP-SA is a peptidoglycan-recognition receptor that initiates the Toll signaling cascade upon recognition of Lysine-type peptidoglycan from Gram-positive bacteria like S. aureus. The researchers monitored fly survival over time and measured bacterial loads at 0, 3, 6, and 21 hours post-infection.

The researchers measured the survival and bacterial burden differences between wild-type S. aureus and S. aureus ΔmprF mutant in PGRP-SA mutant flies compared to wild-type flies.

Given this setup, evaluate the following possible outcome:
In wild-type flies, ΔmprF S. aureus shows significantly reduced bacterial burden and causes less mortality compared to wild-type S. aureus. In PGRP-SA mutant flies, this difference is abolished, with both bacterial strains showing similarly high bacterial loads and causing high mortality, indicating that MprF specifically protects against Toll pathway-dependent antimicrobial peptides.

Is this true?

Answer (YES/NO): YES